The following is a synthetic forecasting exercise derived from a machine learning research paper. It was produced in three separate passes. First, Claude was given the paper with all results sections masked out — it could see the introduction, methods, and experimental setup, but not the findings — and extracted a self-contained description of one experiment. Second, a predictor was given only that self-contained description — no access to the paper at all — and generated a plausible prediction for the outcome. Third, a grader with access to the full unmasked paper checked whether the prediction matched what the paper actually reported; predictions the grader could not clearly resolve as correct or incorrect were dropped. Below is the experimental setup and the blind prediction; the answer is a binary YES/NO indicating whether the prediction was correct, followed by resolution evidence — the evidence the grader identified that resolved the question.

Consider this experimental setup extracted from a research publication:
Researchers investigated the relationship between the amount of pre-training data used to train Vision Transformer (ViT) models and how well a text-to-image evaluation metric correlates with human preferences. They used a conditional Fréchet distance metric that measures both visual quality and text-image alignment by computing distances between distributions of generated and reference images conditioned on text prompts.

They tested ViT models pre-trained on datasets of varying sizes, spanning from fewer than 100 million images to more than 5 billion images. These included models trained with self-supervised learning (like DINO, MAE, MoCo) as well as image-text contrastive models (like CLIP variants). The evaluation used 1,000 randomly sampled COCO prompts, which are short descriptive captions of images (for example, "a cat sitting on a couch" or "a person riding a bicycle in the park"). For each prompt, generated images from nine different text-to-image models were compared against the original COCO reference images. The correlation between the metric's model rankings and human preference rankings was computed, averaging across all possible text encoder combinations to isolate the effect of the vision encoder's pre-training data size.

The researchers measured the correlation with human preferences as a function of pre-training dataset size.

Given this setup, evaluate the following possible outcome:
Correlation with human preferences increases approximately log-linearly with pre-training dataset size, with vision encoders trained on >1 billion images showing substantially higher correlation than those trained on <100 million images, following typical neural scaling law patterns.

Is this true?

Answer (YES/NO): NO